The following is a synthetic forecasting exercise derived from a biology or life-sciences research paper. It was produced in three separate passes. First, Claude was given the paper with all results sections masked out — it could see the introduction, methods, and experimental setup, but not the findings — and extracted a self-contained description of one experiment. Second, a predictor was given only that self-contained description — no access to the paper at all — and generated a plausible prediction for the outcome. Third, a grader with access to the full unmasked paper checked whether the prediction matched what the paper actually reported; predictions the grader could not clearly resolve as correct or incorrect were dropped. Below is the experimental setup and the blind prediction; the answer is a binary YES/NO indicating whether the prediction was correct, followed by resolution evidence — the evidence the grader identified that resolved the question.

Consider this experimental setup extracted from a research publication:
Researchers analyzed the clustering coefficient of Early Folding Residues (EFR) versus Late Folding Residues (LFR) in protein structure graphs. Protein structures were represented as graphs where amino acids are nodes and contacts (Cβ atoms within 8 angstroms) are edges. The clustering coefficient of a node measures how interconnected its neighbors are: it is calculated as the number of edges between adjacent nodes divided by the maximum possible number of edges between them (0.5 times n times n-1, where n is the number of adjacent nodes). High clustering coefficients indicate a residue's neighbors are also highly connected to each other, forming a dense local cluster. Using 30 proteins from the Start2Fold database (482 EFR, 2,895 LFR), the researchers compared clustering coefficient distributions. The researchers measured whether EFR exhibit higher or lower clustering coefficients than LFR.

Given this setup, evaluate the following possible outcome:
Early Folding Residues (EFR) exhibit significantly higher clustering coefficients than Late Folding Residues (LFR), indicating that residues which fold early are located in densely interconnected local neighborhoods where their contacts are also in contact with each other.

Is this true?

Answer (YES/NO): NO